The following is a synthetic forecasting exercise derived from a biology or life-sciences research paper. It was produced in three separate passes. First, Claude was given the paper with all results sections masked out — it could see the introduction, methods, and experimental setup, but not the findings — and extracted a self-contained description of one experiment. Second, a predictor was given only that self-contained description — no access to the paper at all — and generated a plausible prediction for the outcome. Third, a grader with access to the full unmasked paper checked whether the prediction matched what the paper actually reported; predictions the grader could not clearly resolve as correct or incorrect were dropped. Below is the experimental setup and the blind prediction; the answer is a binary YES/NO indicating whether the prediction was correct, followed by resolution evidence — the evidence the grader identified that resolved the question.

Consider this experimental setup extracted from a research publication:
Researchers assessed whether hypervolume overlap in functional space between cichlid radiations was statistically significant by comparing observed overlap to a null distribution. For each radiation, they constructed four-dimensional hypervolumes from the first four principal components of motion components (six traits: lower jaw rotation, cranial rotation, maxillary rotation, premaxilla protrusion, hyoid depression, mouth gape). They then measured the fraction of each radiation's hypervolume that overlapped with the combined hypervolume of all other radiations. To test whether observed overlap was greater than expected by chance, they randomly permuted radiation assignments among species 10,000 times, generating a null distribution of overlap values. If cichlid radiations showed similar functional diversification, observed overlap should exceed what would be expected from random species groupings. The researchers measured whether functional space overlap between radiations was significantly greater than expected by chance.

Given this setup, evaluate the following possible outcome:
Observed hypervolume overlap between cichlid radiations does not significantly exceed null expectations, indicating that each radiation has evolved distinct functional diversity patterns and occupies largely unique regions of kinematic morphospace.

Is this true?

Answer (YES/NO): NO